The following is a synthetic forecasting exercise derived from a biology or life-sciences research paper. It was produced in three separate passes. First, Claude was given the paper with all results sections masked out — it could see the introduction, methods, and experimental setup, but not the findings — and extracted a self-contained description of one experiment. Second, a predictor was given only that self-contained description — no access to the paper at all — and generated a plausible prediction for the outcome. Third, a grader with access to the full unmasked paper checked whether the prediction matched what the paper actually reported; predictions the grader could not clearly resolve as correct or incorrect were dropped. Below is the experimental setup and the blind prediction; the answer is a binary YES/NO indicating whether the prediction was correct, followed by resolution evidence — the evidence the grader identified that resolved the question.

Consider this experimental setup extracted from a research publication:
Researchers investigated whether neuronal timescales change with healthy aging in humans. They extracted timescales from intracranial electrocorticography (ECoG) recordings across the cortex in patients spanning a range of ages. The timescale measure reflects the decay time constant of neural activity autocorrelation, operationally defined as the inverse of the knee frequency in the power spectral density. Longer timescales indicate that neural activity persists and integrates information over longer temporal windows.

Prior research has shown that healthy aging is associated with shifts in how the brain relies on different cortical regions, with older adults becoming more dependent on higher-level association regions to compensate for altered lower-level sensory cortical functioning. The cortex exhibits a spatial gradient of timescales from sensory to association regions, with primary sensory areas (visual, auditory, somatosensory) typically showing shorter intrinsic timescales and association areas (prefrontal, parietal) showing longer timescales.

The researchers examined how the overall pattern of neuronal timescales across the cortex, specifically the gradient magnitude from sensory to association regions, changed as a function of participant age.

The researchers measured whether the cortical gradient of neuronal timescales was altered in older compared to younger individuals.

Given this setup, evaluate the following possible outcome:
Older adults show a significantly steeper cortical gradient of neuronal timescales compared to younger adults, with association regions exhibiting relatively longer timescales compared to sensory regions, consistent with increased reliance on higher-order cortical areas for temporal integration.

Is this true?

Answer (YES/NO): NO